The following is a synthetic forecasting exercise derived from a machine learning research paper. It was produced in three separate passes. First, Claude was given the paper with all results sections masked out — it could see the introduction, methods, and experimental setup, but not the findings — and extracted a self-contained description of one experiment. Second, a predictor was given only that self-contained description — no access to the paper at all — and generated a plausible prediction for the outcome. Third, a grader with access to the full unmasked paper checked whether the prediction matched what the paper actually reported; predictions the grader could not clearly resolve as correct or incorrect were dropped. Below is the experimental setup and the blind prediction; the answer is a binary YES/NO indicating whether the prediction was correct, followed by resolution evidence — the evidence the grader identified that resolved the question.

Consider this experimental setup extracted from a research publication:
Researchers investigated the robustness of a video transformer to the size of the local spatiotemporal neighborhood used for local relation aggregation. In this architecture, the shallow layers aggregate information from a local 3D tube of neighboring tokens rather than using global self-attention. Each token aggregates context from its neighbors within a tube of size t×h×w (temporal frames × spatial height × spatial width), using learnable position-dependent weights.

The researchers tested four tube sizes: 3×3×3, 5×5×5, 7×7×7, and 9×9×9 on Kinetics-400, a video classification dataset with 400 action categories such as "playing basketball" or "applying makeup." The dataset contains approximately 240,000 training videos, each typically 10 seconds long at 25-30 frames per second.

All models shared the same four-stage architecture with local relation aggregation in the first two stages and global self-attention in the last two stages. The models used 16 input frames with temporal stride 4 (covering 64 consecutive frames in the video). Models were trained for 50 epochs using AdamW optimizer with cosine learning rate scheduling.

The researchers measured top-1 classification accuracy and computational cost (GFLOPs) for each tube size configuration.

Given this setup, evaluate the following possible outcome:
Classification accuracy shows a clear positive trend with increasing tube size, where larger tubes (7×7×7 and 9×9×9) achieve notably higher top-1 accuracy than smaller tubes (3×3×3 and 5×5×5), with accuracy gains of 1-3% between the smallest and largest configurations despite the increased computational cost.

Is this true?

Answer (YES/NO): NO